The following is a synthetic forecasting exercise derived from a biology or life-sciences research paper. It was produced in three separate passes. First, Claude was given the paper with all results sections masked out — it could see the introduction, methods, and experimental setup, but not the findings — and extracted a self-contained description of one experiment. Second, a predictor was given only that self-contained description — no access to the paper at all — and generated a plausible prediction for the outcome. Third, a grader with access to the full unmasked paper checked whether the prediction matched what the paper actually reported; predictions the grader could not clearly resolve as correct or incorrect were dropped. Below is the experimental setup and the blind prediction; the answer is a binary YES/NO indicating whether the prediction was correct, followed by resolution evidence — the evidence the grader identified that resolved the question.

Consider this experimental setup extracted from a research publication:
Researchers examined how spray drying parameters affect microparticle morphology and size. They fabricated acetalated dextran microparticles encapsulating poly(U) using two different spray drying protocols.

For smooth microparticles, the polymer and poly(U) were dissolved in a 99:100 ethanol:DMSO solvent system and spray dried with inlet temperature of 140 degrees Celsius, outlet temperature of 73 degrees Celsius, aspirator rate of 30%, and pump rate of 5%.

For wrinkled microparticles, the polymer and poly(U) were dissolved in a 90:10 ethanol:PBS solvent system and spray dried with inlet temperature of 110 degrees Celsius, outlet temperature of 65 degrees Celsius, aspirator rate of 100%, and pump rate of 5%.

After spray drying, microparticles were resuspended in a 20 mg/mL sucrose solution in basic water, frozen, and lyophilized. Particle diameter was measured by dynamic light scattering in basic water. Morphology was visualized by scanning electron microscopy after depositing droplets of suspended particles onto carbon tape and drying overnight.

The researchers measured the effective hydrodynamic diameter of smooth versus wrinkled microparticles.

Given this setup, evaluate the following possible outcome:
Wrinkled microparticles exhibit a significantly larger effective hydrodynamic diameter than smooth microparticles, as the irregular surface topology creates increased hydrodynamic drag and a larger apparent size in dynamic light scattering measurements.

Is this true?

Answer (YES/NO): YES